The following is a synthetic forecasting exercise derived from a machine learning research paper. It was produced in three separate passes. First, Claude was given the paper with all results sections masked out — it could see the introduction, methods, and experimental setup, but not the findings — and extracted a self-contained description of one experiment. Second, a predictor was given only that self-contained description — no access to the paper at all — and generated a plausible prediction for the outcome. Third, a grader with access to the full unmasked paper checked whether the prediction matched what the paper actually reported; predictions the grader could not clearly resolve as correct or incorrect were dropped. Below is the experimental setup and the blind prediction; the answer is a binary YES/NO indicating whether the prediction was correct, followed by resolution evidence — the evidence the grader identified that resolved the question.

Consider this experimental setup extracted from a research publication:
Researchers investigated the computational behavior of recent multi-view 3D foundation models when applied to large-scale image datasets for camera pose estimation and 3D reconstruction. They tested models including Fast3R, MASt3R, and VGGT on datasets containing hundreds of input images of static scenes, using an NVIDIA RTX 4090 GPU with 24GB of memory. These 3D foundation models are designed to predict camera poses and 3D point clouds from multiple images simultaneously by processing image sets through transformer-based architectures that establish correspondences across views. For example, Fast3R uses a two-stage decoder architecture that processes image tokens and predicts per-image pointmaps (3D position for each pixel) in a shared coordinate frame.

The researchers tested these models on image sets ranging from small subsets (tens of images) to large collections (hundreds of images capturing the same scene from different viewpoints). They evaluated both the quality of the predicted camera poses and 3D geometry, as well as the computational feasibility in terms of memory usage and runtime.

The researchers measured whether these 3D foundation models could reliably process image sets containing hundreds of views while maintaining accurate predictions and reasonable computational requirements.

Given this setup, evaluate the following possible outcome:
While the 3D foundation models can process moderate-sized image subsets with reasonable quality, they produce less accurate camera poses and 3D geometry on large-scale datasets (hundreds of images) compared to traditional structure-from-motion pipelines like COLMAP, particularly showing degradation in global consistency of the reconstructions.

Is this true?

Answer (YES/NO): NO